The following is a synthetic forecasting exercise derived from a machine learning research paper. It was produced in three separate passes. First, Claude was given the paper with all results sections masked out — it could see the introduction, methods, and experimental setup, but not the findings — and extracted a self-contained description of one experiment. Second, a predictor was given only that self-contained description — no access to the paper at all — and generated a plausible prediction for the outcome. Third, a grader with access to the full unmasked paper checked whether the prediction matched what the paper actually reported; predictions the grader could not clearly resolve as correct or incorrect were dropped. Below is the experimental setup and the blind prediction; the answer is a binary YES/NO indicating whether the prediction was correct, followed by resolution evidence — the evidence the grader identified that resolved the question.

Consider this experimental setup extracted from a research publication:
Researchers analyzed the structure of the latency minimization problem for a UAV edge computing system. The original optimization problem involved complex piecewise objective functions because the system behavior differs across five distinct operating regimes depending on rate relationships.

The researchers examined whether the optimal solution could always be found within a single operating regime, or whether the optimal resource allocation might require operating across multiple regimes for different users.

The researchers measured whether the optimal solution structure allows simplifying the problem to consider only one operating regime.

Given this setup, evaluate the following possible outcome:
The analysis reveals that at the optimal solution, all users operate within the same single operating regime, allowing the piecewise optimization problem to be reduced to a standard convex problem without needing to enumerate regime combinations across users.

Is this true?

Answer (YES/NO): YES